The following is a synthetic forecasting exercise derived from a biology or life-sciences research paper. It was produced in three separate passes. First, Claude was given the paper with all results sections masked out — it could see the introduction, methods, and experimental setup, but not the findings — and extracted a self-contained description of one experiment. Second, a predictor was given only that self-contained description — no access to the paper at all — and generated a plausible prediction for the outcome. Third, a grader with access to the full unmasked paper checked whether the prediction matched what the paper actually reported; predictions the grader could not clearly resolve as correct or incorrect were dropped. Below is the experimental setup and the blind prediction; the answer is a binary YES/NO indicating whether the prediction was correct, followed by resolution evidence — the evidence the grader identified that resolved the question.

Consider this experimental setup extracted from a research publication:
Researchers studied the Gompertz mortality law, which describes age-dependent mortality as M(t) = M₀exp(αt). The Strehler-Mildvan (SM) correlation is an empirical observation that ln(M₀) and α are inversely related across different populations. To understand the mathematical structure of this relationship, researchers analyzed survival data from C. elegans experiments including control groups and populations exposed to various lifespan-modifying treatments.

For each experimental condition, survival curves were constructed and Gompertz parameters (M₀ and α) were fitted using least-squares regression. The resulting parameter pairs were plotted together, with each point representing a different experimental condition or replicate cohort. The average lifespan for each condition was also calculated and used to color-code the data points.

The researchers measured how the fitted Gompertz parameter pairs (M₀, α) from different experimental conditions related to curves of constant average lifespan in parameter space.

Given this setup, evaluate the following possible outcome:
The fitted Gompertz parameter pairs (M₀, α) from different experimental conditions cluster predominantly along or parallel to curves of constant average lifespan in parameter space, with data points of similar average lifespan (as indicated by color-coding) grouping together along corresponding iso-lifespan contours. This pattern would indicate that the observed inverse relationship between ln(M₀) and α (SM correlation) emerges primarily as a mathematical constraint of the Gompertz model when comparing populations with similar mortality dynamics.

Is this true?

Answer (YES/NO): YES